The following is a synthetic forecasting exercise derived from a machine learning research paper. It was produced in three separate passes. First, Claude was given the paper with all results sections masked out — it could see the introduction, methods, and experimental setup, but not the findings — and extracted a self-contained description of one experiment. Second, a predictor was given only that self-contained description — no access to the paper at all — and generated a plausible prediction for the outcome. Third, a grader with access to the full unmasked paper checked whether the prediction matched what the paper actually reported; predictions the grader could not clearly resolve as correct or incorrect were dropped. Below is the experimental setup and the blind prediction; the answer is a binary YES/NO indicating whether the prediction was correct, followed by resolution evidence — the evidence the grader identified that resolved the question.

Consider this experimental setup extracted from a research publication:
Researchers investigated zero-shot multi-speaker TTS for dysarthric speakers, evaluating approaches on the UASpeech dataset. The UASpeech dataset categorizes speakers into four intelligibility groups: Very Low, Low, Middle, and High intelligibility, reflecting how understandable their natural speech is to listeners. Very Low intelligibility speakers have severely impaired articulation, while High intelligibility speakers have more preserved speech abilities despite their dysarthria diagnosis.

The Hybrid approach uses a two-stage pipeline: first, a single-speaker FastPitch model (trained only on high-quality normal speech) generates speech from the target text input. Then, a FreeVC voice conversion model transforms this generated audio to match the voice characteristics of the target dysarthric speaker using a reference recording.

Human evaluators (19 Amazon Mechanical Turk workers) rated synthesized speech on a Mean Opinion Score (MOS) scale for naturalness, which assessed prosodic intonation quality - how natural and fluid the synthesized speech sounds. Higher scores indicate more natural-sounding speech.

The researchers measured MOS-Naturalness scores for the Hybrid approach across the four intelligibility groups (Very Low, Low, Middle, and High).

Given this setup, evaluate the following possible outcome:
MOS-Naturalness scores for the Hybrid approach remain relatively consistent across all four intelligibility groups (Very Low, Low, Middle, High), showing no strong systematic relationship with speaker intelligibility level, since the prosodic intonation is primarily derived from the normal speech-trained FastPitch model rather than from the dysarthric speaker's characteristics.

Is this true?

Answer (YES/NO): YES